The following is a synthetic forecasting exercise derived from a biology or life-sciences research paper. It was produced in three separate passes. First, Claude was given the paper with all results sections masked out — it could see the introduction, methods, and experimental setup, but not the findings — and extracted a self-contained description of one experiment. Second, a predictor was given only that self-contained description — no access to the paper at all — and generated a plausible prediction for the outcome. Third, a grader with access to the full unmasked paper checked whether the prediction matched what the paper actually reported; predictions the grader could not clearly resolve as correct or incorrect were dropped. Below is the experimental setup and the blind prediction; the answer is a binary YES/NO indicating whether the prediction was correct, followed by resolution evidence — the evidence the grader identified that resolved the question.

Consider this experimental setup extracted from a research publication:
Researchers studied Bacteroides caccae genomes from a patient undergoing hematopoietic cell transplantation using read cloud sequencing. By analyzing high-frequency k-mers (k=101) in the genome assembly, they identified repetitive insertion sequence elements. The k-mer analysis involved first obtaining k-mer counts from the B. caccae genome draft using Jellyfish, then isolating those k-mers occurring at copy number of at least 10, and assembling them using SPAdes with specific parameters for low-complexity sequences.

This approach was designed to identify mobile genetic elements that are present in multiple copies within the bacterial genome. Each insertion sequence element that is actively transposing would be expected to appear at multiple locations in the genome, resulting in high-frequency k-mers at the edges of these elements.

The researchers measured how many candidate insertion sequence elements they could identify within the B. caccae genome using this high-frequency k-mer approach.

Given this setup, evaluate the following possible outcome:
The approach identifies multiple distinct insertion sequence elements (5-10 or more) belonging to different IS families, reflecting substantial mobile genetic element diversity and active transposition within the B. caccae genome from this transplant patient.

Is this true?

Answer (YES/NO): NO